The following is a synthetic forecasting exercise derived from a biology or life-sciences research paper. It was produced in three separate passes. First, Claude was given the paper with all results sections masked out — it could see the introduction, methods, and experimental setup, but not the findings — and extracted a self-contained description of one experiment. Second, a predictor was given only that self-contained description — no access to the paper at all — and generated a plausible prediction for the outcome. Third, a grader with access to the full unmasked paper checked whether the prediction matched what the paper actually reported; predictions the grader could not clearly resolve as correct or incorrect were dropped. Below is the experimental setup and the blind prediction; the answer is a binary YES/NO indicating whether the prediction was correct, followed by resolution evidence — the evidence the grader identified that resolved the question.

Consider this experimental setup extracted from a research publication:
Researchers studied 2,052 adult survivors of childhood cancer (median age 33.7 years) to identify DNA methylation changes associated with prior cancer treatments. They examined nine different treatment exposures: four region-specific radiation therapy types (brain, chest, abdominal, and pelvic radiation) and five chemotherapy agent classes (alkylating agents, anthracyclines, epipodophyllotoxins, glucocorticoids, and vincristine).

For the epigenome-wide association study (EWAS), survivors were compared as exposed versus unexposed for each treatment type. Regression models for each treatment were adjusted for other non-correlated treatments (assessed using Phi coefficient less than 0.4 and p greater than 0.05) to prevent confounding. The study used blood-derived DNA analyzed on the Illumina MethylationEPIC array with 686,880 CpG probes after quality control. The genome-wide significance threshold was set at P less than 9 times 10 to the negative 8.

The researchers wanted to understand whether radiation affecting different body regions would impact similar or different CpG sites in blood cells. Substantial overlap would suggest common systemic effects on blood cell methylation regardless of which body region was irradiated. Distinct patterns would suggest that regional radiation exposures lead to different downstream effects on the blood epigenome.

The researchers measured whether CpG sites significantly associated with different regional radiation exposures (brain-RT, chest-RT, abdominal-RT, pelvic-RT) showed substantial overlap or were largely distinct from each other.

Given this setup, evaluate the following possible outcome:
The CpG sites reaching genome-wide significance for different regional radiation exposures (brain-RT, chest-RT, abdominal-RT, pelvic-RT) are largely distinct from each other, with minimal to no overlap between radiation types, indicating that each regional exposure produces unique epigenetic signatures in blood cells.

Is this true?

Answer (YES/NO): NO